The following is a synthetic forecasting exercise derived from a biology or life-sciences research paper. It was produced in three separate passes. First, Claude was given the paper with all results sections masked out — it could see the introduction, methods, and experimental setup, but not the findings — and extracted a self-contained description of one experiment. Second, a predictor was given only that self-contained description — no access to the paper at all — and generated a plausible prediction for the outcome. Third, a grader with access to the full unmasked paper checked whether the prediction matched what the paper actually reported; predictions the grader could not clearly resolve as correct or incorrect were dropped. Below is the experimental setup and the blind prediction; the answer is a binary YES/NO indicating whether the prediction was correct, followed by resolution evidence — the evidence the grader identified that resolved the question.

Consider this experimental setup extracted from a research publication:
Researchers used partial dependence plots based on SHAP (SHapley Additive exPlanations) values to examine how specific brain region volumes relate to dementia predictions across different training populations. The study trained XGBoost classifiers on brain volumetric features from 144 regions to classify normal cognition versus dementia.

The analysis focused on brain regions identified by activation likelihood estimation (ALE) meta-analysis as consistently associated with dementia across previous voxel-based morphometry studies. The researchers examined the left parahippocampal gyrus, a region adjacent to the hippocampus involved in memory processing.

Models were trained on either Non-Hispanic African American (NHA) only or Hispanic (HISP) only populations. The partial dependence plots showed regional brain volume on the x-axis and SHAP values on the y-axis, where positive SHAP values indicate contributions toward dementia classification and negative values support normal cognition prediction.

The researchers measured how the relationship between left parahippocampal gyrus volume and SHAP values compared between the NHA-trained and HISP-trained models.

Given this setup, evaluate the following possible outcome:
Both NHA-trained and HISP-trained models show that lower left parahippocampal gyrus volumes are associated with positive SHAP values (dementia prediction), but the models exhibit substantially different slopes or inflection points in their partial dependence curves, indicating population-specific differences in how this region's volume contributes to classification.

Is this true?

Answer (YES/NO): NO